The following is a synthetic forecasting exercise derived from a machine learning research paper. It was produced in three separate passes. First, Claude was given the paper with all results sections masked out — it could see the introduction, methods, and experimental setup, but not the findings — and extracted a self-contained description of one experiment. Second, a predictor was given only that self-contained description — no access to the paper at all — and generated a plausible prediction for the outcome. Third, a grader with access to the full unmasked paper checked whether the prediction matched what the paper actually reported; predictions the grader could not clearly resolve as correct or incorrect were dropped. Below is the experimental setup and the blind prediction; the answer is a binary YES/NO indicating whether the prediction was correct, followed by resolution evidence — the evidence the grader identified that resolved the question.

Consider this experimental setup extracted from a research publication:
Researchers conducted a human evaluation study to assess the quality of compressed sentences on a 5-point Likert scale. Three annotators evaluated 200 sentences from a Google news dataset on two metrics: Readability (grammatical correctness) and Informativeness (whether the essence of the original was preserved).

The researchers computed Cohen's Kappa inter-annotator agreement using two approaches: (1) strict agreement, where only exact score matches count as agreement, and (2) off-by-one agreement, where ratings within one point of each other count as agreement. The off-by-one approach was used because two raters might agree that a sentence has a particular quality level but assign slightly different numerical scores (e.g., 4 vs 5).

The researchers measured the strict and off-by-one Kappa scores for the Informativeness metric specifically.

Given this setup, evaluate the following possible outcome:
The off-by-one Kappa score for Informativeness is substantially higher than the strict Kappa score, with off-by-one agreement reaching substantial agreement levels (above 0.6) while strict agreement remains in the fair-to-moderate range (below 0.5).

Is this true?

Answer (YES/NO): YES